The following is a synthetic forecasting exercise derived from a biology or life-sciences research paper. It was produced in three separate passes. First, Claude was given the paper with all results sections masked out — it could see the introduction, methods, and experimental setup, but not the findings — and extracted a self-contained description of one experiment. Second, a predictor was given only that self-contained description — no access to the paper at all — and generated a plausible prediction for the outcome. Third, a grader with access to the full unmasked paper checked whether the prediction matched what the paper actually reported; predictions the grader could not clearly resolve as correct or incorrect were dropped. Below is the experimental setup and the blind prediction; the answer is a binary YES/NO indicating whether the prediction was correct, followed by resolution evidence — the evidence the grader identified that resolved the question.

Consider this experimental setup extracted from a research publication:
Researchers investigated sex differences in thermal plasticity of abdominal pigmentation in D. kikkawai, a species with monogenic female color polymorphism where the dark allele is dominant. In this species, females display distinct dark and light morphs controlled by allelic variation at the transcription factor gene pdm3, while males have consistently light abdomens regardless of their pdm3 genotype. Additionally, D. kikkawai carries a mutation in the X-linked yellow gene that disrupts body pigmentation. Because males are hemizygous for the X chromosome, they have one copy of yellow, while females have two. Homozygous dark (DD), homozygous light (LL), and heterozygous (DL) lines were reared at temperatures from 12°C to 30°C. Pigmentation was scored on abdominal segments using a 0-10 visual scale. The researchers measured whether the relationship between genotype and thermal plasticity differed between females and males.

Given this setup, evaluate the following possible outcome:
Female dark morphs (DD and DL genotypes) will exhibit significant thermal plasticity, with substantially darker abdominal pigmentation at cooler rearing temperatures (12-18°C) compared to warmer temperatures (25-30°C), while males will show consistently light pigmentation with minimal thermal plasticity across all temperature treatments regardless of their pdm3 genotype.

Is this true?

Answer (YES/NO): NO